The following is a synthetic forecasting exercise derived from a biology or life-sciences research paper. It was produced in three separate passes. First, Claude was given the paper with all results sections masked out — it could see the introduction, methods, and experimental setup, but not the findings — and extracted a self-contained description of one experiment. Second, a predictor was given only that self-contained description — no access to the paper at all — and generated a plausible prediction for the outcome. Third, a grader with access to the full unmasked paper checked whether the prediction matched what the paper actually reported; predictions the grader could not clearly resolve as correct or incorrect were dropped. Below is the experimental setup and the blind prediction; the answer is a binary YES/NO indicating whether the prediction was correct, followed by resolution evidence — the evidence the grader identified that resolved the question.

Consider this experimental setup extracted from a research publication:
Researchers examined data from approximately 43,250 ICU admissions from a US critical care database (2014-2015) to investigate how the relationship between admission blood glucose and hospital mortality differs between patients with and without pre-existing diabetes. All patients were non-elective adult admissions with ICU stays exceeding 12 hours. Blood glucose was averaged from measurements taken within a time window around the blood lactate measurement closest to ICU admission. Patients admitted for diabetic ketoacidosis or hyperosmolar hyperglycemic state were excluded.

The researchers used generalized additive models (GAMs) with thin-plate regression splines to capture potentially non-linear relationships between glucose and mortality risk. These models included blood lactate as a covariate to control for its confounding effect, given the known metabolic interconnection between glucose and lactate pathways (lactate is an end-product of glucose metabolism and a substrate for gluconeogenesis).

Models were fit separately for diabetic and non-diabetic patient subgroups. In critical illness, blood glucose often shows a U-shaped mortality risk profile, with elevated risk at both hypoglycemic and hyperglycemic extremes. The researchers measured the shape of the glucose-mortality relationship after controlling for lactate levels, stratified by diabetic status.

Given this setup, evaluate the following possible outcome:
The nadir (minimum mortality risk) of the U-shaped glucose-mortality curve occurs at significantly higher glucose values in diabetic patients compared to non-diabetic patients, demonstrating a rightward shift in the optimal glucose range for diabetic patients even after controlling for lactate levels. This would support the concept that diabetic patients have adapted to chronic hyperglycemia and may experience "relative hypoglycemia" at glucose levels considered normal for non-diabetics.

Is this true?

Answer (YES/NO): NO